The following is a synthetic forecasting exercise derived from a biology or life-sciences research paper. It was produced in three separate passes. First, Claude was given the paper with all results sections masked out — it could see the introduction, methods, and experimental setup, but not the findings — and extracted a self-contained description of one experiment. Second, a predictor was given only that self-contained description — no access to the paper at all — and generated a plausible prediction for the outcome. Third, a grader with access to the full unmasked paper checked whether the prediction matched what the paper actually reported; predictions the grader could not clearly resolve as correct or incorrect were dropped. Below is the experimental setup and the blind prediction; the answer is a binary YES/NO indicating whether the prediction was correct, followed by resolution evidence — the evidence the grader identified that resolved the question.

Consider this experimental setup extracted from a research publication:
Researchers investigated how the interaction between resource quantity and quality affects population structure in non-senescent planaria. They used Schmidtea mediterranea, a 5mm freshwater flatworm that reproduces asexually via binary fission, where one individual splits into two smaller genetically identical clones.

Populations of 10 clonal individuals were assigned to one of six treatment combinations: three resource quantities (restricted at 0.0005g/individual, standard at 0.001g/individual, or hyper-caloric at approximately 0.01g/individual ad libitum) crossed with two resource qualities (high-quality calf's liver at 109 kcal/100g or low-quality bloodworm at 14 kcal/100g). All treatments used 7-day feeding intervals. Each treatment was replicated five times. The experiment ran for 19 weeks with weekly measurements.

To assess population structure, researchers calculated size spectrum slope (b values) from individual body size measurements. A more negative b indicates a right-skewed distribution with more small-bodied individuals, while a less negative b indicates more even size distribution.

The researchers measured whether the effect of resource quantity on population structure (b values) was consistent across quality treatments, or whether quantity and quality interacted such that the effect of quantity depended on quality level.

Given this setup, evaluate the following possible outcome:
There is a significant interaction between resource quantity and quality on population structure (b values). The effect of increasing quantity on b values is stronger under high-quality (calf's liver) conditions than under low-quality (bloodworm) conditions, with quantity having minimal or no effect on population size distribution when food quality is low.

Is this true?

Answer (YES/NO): NO